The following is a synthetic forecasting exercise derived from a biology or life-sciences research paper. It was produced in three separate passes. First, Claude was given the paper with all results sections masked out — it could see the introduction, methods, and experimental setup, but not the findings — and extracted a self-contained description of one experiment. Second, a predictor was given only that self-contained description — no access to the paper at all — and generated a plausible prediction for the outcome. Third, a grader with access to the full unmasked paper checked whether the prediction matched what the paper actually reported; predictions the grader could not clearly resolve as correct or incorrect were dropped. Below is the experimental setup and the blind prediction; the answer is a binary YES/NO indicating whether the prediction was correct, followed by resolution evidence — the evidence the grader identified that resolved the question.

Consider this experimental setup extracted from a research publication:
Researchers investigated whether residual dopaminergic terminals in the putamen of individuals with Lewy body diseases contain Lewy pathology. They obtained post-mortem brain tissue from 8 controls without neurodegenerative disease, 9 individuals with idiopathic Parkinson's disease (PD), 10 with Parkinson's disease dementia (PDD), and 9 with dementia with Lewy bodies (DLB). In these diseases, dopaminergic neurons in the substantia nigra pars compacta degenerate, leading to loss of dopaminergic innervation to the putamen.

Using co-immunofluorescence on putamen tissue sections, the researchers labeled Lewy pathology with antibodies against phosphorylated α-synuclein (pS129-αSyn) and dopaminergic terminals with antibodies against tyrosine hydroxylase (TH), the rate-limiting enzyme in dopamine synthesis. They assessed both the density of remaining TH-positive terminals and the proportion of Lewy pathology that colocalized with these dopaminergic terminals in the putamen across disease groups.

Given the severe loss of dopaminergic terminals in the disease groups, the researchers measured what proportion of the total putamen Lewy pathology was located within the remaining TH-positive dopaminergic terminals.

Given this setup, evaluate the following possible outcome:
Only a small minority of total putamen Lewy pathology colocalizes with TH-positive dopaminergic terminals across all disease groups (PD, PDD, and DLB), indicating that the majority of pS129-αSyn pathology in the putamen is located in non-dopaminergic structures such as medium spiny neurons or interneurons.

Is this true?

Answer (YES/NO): NO